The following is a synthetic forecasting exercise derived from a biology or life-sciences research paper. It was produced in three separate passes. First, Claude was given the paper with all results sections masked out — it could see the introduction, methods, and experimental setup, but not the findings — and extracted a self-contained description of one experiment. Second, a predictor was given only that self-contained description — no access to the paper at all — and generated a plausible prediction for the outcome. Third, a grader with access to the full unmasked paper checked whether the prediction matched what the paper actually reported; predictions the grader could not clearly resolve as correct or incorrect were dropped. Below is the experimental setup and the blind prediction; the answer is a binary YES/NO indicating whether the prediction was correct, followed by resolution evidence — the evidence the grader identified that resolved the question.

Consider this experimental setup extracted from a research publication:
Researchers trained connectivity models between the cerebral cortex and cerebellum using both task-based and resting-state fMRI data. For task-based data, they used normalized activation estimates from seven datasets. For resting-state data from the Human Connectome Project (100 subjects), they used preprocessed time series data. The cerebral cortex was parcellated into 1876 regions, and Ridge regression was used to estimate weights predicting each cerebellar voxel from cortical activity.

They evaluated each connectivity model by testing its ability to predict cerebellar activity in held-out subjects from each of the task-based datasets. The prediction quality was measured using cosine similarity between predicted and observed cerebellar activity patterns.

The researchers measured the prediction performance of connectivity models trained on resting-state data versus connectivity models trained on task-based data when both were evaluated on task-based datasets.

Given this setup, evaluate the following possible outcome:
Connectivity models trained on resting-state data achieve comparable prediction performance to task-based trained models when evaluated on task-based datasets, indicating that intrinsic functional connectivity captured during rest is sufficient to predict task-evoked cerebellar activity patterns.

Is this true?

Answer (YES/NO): NO